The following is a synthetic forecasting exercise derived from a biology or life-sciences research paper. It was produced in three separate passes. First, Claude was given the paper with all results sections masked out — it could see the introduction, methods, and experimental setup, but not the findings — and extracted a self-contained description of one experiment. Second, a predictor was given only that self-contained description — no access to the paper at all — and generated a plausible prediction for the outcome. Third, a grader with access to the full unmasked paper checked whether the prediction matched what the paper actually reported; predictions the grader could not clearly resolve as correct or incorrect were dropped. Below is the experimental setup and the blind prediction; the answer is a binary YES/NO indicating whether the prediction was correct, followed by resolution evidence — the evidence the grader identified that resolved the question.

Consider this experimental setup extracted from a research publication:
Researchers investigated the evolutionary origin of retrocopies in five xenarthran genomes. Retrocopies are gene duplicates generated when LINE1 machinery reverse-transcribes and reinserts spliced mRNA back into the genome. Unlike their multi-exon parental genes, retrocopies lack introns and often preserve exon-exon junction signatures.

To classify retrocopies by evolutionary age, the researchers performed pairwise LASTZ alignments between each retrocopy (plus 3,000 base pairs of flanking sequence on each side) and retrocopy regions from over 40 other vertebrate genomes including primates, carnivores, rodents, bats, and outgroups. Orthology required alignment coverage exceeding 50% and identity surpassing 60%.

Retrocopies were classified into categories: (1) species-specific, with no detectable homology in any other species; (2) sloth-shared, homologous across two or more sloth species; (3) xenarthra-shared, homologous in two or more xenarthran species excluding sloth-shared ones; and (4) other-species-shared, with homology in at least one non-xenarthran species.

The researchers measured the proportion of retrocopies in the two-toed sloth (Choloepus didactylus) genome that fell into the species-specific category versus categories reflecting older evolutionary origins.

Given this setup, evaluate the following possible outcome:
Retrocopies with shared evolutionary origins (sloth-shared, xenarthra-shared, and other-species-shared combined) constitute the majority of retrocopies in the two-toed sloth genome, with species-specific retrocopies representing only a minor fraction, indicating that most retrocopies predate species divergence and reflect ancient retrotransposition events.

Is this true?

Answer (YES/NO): NO